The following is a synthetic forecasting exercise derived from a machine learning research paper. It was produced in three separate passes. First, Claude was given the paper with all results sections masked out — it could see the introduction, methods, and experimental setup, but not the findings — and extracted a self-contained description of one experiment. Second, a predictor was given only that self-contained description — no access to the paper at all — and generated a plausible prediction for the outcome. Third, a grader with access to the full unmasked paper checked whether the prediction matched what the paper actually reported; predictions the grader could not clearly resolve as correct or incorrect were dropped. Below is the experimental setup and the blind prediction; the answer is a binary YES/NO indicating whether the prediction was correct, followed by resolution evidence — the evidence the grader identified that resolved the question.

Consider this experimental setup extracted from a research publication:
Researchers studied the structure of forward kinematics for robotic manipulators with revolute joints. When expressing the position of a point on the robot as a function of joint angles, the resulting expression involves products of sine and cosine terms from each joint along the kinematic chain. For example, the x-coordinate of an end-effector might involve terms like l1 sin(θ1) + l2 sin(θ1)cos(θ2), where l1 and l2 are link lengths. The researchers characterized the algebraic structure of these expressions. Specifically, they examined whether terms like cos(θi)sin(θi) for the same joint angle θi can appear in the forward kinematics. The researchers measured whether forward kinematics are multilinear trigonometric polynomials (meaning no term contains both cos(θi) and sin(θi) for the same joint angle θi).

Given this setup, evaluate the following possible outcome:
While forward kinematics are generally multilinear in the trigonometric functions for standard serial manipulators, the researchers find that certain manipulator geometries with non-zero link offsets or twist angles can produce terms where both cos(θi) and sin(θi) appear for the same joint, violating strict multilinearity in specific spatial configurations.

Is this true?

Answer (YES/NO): NO